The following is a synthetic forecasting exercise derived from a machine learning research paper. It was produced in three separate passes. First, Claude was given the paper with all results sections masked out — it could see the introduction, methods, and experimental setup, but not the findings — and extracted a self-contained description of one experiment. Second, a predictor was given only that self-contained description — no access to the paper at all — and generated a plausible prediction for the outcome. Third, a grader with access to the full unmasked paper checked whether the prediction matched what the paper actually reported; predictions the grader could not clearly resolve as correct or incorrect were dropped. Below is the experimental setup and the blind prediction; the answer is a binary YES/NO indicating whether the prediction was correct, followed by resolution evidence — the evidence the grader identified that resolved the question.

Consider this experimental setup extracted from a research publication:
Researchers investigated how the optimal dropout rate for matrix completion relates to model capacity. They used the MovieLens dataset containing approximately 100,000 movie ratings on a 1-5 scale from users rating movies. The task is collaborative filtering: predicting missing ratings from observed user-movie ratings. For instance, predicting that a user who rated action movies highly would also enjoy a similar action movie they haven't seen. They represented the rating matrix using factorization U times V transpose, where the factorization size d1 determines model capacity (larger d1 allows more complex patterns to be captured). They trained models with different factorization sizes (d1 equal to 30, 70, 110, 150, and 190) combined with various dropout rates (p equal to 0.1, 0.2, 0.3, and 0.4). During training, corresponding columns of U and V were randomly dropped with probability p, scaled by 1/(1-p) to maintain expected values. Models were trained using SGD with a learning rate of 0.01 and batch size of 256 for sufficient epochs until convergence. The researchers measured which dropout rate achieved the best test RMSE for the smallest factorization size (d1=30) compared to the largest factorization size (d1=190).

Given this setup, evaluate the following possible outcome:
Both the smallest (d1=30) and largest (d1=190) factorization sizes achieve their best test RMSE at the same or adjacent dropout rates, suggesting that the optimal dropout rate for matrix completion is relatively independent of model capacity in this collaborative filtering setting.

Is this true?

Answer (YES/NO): NO